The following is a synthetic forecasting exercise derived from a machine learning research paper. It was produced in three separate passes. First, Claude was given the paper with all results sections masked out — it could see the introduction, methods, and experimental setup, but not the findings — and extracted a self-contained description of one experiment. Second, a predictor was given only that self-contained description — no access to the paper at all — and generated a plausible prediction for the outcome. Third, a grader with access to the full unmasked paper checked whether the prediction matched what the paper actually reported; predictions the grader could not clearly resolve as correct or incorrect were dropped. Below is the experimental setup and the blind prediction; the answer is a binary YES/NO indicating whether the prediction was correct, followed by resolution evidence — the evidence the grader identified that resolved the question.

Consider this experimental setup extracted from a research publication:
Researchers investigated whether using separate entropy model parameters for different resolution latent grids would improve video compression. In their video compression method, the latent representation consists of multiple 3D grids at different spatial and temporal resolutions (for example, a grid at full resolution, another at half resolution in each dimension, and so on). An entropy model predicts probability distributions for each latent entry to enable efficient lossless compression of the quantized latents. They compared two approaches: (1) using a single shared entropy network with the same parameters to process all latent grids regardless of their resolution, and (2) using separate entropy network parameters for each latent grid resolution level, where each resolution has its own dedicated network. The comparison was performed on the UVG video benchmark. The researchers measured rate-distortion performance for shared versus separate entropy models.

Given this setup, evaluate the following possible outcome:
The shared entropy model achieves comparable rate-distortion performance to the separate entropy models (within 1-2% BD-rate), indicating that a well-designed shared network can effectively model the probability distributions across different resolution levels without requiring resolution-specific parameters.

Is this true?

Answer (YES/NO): NO